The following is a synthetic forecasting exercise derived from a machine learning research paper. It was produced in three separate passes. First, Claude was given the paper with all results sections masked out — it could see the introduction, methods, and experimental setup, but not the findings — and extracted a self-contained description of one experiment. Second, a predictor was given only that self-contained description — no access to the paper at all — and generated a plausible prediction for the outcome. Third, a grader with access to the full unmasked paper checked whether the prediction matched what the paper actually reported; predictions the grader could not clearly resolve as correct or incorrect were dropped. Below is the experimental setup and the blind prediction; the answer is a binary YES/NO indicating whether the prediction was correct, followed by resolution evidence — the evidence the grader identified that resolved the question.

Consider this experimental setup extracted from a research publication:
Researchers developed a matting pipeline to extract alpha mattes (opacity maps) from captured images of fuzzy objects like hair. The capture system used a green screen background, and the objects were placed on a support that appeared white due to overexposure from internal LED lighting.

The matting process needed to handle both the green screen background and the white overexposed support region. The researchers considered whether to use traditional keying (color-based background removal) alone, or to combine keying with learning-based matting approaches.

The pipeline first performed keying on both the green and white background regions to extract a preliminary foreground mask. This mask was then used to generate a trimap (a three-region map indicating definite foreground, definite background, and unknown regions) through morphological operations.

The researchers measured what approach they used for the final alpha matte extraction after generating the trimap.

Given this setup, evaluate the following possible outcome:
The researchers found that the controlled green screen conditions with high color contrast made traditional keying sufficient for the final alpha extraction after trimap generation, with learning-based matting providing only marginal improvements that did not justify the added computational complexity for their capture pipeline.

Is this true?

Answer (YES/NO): NO